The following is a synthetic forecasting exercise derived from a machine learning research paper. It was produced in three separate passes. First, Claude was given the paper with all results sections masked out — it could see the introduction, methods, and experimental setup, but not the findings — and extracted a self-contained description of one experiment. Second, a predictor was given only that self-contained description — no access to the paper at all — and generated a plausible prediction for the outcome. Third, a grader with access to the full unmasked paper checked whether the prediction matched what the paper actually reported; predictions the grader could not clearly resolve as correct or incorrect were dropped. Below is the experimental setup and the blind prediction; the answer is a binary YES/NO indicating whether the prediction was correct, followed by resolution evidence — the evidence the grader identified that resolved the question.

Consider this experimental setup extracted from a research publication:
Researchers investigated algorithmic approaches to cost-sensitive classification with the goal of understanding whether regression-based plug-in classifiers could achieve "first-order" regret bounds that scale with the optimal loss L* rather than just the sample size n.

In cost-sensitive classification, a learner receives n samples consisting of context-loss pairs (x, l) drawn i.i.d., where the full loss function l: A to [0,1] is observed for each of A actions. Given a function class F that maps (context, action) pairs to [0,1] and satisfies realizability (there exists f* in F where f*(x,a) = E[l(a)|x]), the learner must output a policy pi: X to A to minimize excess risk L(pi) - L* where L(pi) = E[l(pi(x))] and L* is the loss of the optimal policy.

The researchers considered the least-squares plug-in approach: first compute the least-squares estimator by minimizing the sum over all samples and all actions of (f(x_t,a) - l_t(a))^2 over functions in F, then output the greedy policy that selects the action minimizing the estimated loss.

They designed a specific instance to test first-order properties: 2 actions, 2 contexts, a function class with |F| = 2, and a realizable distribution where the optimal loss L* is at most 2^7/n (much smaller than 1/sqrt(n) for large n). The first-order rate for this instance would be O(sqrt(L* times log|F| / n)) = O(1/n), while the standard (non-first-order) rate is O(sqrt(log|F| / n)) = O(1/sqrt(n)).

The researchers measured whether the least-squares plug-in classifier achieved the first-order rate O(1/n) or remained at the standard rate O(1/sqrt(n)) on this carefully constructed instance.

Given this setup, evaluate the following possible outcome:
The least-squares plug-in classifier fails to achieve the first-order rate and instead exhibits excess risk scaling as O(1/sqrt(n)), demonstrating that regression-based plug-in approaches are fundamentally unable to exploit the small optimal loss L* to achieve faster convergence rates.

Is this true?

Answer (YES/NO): NO